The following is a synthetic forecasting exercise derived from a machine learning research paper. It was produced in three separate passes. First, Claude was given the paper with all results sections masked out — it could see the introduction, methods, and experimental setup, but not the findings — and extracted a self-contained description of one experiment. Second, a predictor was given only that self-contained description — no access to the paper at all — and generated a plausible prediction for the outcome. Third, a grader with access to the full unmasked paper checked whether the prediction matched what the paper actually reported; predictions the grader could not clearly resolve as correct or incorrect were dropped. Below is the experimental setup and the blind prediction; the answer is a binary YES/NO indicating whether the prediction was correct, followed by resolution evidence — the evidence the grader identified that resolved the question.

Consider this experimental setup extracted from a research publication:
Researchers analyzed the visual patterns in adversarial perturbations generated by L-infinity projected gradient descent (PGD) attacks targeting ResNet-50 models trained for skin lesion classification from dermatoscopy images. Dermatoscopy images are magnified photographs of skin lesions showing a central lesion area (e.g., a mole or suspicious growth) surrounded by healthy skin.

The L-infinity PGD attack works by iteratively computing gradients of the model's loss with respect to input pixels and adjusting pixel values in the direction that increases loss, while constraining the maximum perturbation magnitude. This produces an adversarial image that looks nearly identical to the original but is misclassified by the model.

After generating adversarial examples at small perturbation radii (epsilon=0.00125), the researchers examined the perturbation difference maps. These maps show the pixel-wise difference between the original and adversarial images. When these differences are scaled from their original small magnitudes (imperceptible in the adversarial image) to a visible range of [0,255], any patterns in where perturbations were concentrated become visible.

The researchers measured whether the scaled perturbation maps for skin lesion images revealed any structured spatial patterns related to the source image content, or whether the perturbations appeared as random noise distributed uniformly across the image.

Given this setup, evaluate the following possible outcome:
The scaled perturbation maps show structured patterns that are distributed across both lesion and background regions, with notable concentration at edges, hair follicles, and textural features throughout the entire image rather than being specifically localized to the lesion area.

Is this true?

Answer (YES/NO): NO